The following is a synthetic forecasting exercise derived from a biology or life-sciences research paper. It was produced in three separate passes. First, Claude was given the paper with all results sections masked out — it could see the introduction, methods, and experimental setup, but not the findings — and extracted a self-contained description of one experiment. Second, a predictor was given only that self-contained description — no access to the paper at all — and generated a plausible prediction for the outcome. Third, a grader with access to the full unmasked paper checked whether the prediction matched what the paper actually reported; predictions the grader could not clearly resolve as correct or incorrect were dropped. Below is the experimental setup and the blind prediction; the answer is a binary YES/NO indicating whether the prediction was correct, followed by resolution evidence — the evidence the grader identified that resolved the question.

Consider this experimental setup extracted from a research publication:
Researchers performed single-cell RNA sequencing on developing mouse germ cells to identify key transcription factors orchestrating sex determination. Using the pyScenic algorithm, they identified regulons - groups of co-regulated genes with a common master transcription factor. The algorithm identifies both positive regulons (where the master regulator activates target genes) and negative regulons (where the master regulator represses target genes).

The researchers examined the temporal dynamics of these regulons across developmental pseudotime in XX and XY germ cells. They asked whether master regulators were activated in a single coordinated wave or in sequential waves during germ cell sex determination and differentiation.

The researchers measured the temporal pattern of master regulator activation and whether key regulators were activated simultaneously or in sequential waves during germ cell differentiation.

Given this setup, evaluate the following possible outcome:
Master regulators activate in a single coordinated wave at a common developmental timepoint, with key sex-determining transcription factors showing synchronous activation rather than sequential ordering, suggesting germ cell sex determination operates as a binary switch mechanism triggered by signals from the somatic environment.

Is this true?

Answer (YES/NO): NO